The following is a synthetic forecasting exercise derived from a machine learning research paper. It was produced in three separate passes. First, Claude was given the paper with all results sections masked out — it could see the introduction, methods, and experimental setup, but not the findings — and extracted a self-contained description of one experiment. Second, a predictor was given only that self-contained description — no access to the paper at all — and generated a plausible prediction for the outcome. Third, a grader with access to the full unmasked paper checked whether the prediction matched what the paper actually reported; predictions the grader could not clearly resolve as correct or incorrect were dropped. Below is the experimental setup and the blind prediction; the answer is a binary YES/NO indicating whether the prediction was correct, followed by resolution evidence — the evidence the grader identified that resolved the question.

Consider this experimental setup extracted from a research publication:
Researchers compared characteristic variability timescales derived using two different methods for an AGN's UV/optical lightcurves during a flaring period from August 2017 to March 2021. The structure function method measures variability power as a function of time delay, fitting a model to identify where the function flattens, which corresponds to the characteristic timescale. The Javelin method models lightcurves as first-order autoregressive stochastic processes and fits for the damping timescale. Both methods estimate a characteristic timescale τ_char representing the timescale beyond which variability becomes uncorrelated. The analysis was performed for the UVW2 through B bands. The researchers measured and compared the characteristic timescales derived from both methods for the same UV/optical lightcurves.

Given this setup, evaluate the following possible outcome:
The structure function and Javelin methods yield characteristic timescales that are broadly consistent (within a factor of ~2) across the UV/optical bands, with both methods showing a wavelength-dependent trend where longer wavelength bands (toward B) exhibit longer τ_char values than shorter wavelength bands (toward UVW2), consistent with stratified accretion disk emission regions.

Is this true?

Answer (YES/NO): NO